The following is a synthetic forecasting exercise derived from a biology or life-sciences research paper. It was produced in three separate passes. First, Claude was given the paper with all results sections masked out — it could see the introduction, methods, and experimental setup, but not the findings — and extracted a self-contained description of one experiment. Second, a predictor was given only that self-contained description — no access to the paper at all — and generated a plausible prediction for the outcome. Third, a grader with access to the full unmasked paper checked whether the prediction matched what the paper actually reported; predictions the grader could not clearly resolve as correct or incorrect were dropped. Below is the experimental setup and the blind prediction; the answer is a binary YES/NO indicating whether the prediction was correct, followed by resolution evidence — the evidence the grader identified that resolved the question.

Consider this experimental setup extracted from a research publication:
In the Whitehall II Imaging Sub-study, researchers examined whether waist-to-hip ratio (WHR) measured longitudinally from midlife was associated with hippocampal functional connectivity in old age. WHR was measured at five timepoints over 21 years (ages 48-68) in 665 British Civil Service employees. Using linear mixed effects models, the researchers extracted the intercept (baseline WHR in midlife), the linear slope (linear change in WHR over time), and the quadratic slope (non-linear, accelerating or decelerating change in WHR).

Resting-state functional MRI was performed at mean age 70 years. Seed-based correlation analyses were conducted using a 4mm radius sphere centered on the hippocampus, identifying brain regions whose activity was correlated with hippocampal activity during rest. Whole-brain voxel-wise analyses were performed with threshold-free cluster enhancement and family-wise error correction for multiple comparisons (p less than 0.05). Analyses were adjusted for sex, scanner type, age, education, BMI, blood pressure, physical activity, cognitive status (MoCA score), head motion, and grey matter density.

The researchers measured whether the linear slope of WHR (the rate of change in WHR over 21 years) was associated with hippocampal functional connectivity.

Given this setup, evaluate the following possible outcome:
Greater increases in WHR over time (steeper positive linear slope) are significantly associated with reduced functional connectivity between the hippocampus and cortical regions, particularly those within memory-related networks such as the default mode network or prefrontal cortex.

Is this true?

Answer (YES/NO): NO